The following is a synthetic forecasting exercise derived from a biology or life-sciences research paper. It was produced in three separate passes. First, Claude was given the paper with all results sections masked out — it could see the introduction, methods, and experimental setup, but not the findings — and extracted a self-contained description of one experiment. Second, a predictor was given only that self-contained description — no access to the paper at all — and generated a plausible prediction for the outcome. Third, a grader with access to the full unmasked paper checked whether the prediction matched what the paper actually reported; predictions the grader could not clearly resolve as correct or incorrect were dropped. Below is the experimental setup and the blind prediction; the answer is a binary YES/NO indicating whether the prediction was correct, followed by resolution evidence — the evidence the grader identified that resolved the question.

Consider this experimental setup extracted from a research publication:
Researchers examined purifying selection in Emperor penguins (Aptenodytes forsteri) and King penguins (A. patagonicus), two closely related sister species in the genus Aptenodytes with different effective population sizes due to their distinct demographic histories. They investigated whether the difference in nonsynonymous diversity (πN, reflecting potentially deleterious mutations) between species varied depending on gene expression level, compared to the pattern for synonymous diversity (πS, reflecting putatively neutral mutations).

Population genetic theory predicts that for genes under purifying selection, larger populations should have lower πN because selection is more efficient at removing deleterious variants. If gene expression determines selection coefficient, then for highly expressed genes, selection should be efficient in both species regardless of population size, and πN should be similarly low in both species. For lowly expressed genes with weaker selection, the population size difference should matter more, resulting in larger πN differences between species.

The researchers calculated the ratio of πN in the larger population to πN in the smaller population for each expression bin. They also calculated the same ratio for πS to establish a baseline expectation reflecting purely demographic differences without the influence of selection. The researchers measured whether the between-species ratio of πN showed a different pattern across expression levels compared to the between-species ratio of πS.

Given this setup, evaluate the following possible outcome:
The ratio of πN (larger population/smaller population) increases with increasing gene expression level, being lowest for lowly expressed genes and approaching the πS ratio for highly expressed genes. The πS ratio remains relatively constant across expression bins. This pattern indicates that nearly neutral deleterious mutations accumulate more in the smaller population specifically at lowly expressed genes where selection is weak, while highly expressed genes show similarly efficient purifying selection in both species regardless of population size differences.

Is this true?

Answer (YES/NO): NO